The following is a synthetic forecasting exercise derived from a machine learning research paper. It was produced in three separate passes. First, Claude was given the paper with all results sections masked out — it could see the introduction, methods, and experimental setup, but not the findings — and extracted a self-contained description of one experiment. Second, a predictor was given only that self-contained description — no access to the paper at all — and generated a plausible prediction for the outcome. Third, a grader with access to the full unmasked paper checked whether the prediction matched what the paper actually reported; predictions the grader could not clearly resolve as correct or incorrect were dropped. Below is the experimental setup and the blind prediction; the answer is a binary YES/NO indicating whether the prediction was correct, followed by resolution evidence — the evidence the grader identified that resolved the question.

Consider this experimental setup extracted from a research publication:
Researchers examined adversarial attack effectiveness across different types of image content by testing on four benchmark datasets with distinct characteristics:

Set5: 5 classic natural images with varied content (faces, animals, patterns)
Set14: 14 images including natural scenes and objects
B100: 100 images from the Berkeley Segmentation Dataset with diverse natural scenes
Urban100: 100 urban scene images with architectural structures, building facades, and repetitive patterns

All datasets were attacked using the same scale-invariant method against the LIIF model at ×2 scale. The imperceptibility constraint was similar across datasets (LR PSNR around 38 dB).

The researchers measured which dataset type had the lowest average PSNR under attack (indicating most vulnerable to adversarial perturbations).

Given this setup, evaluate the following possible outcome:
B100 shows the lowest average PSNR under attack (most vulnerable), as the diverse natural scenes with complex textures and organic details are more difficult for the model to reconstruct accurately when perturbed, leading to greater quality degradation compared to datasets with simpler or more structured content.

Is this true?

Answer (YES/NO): NO